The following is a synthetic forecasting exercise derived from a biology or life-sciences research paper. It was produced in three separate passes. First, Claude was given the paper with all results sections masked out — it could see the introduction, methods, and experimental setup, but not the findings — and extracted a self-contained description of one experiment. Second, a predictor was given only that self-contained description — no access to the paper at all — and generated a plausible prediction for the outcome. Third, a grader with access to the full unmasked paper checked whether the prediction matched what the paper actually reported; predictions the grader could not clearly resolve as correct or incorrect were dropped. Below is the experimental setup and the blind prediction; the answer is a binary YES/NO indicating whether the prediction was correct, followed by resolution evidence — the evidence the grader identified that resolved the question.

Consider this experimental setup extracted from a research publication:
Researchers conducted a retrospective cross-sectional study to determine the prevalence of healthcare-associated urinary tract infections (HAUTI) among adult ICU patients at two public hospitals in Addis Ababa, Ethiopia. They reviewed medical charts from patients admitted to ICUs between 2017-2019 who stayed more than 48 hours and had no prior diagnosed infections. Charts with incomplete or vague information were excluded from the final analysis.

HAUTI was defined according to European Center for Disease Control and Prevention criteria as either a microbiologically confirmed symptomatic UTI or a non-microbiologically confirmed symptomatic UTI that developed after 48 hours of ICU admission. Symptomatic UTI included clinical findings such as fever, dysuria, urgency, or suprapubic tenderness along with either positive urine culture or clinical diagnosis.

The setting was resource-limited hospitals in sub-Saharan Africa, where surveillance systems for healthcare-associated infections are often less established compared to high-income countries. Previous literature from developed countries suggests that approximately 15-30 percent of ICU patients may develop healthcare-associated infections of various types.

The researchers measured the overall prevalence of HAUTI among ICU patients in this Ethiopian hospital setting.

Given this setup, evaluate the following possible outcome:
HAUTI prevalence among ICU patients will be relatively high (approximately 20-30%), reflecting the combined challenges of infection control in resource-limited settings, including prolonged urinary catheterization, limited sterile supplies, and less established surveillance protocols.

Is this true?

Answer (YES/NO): YES